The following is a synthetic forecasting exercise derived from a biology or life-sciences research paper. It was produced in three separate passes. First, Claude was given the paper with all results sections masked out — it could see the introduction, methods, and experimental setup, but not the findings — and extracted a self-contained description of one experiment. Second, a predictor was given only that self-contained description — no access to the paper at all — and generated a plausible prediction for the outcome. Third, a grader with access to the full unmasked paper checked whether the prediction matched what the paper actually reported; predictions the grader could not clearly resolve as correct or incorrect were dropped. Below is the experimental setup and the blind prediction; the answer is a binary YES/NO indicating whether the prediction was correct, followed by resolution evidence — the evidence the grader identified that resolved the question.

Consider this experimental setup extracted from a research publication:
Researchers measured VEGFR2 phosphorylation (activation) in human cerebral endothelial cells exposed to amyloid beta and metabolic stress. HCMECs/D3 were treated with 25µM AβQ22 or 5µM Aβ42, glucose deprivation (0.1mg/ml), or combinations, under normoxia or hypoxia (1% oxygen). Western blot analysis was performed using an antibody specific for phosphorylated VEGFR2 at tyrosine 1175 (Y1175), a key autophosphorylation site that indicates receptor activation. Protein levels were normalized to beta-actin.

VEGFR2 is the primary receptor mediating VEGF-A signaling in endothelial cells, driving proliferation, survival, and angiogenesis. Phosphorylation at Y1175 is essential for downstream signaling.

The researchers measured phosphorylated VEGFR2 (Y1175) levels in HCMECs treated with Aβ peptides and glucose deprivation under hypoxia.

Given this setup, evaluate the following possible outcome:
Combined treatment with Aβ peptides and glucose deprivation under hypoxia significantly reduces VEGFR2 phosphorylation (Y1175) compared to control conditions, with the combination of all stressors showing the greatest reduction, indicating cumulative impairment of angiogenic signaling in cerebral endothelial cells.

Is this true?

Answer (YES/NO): YES